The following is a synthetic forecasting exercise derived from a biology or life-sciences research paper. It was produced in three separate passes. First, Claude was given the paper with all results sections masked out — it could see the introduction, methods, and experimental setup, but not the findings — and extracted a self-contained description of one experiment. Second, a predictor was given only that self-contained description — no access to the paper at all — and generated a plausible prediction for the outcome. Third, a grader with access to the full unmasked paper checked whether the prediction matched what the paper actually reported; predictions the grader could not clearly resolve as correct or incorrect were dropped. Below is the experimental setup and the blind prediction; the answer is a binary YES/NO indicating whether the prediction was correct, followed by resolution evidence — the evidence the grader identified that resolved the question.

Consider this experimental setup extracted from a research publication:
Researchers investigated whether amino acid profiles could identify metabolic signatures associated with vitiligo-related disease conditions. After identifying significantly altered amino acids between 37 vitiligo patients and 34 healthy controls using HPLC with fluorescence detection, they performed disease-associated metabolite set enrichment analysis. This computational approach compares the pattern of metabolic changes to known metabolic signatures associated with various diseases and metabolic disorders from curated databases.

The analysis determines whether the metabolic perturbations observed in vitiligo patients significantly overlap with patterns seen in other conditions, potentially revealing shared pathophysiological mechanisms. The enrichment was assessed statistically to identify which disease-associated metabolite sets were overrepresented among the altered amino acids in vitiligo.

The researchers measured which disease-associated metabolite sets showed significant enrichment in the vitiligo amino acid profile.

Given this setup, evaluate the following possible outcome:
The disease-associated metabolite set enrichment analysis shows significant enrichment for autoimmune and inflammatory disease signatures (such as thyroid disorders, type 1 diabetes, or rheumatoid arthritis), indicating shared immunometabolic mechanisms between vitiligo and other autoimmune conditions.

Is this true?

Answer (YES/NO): NO